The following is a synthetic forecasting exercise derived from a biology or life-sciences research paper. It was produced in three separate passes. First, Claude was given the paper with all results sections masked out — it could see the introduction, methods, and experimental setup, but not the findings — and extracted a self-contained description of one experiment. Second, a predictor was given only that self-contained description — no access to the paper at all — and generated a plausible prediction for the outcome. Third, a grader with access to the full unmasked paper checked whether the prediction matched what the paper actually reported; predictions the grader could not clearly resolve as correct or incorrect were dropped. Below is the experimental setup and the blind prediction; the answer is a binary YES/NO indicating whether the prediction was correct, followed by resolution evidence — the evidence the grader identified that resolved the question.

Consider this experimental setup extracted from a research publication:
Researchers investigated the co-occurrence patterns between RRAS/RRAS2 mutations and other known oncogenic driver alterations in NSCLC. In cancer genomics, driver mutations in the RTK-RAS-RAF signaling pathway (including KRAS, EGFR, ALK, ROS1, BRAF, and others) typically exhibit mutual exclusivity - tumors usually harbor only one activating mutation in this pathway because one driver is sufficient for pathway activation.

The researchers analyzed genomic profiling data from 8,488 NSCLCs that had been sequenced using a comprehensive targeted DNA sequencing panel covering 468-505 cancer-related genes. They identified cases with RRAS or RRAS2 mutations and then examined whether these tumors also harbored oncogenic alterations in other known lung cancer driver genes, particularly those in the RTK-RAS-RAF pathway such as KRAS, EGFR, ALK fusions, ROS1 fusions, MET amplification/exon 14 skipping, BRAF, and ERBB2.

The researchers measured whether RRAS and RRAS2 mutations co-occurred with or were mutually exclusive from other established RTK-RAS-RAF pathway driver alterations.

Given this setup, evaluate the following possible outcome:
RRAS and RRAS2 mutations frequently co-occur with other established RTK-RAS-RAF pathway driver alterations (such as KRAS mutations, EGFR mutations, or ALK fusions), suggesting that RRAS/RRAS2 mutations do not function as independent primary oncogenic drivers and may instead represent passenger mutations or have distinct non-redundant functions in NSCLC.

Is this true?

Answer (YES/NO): NO